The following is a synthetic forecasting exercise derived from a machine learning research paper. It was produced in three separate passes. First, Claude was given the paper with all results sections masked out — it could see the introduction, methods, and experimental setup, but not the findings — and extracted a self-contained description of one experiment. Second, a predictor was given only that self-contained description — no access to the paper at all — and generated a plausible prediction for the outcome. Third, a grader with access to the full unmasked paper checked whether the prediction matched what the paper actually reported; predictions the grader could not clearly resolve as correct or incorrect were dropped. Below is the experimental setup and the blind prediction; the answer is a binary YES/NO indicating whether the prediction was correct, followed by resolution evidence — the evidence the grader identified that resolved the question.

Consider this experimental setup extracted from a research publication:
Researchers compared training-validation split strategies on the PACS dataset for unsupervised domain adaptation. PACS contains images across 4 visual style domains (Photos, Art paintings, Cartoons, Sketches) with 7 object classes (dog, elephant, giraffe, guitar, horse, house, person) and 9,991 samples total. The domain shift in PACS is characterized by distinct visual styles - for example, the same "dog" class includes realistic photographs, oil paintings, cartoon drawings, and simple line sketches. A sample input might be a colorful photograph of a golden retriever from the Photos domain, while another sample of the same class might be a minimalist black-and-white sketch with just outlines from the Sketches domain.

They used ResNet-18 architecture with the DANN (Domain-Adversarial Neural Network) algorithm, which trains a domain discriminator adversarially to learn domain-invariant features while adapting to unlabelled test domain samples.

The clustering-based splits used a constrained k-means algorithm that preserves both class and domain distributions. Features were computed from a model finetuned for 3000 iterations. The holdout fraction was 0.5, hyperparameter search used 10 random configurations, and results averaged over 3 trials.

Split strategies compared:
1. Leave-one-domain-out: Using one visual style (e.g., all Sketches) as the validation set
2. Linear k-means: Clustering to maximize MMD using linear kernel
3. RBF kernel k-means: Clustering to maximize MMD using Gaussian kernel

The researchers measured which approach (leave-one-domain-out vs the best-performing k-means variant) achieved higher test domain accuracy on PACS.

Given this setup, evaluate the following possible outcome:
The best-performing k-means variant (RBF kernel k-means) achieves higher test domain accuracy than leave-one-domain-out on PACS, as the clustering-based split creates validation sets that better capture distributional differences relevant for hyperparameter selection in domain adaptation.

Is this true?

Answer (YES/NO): NO